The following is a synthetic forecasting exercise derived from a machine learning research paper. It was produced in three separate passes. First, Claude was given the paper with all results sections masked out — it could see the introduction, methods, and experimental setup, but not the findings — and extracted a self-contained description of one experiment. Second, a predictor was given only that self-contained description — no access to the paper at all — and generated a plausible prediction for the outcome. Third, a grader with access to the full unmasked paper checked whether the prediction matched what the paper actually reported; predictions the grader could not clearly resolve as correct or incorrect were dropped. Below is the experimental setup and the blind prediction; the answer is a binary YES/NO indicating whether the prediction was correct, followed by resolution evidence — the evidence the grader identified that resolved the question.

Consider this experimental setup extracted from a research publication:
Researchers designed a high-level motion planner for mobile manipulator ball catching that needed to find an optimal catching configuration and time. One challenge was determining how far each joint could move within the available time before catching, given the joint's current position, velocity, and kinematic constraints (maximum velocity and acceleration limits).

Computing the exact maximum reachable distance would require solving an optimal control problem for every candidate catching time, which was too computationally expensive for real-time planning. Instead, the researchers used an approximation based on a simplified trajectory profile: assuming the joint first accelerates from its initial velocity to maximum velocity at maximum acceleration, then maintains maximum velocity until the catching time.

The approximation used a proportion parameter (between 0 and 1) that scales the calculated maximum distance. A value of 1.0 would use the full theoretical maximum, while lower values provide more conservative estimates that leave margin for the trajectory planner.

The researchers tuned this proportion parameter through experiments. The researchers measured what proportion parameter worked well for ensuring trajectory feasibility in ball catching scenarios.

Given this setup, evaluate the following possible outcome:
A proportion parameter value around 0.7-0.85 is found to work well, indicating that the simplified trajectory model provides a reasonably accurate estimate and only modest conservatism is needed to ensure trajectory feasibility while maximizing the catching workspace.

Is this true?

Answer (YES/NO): NO